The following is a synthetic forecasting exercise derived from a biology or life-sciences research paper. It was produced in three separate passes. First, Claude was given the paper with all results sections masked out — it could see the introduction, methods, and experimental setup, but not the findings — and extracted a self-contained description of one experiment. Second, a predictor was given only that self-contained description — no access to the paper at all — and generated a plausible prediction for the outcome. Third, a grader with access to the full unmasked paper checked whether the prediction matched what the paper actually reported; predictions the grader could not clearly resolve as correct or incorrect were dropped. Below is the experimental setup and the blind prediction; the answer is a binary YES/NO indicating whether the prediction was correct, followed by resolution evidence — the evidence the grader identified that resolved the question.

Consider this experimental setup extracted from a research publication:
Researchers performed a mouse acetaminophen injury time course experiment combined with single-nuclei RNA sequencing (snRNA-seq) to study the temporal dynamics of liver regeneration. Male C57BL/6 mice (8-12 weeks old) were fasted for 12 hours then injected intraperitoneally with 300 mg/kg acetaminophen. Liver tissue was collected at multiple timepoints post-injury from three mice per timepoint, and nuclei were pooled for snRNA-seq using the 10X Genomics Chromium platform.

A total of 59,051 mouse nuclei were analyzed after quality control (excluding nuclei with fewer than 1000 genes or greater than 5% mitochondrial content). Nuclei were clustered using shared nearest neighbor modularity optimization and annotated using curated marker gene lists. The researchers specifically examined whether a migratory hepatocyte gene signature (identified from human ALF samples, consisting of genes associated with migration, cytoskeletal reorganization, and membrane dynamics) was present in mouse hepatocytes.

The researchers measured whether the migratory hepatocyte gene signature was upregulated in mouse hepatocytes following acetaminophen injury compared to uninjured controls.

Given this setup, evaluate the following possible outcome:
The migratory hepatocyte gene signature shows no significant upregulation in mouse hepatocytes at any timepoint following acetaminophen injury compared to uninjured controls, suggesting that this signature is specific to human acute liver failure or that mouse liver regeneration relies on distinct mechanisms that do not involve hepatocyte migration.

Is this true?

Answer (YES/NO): NO